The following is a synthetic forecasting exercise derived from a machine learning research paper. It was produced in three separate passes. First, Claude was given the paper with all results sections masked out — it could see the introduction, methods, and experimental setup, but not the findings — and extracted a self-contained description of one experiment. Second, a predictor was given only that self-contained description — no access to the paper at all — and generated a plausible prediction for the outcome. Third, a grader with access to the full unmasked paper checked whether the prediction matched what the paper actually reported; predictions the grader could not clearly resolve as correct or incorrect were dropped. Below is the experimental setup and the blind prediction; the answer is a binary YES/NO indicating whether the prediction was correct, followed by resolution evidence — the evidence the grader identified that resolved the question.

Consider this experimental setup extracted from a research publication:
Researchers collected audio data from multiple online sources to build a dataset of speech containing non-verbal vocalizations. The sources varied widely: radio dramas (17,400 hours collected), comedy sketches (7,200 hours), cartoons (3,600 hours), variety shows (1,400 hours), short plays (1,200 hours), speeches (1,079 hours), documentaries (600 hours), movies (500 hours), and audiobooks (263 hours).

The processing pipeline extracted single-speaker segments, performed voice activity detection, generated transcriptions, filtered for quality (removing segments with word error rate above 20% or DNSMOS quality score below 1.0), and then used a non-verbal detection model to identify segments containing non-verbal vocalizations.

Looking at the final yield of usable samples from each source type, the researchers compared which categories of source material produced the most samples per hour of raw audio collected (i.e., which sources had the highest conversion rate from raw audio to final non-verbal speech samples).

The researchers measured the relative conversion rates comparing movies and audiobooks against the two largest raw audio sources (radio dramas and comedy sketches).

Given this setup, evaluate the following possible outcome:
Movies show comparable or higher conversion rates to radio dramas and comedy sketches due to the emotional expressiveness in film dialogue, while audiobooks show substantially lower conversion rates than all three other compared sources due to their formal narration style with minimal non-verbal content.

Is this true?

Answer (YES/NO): NO